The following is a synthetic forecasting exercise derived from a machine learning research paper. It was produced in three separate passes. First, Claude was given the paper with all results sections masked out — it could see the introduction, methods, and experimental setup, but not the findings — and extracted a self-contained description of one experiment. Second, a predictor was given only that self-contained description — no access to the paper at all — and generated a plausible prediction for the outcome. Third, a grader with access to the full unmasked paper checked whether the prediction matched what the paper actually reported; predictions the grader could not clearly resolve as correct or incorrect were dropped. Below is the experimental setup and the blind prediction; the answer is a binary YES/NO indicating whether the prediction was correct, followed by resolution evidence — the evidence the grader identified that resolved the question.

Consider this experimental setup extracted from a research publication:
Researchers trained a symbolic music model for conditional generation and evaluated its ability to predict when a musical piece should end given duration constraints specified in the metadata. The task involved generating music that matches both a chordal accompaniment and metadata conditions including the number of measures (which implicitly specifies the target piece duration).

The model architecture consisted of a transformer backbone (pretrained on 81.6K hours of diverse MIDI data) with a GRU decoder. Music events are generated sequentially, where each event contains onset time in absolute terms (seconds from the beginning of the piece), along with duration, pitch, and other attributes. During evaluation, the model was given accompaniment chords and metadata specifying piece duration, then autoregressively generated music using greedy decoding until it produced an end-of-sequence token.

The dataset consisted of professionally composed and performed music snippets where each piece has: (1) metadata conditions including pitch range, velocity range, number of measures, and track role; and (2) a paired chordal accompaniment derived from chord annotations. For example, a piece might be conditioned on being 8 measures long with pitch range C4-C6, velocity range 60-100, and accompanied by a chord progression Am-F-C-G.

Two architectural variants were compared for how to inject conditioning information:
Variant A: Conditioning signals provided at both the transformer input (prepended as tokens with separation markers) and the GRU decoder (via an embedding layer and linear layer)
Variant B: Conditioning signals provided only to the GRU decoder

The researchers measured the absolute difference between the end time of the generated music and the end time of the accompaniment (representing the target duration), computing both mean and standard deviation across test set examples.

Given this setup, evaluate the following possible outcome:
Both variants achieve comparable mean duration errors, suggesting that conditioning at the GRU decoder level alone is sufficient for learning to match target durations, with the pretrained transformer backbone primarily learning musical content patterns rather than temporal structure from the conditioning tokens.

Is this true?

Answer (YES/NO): NO